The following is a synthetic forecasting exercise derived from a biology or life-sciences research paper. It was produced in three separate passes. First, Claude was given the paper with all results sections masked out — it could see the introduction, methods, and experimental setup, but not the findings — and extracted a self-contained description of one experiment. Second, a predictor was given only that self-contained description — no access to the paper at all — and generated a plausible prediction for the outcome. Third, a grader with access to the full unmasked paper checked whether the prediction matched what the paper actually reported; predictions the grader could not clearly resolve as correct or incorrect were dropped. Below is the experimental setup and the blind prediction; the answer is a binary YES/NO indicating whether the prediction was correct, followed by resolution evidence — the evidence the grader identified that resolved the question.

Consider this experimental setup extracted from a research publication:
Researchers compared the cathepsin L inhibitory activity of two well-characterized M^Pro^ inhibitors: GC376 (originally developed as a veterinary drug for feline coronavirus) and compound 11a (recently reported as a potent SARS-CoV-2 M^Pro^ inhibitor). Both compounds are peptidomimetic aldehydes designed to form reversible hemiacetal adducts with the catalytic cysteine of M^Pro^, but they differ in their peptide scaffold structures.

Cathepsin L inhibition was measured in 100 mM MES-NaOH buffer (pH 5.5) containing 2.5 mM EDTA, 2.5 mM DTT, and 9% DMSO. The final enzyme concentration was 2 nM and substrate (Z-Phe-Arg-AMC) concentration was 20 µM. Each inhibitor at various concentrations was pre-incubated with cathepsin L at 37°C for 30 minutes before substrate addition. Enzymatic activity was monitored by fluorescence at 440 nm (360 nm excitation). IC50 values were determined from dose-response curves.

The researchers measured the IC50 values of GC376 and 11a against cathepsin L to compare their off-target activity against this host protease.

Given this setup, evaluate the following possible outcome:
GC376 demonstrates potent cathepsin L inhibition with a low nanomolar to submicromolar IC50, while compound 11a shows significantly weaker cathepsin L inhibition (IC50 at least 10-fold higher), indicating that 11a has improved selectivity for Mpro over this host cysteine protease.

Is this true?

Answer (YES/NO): NO